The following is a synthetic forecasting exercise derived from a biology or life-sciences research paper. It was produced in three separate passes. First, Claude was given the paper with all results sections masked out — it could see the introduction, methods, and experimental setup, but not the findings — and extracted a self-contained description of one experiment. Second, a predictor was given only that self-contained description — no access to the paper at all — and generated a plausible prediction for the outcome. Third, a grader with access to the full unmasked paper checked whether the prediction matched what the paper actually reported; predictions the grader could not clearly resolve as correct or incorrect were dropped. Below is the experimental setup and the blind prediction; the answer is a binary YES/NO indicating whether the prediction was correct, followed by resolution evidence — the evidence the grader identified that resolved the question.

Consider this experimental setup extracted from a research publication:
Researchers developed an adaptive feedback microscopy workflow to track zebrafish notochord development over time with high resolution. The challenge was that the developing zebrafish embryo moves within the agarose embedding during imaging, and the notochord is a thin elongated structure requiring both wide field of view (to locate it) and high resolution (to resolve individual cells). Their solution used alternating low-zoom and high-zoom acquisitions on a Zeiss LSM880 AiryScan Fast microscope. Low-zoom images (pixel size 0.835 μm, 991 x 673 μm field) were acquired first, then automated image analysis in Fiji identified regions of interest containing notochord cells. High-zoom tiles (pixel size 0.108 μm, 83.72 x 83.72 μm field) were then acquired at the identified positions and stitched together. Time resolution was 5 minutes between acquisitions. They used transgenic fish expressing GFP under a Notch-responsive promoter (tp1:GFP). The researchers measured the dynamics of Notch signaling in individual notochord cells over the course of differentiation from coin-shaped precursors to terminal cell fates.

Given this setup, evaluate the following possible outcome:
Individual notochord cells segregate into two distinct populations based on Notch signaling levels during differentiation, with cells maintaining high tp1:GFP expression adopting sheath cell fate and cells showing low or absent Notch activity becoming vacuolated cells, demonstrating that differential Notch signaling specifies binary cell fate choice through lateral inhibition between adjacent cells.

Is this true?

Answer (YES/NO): YES